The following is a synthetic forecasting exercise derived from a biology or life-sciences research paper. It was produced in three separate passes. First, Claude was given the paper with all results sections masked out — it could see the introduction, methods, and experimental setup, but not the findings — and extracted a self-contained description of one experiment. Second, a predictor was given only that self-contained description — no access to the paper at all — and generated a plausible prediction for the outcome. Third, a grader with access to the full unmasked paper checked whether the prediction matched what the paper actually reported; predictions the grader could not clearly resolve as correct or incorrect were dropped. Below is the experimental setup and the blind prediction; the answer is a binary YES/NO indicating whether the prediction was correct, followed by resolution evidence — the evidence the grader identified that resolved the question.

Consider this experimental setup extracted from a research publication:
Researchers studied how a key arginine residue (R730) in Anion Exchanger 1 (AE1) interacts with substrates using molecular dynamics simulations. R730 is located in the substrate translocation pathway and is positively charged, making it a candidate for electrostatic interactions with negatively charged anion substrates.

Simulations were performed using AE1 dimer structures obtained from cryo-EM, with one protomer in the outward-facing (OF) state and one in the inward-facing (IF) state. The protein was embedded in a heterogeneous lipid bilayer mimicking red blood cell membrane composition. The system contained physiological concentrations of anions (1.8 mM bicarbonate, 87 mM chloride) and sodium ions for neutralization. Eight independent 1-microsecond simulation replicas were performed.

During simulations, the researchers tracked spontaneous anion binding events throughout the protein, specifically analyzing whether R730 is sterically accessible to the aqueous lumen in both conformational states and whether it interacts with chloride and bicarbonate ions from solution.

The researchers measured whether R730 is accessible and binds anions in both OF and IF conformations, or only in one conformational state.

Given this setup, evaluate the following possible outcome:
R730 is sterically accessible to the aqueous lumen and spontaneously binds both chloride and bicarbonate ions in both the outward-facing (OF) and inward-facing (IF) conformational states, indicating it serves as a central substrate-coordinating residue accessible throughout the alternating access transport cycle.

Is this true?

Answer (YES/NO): YES